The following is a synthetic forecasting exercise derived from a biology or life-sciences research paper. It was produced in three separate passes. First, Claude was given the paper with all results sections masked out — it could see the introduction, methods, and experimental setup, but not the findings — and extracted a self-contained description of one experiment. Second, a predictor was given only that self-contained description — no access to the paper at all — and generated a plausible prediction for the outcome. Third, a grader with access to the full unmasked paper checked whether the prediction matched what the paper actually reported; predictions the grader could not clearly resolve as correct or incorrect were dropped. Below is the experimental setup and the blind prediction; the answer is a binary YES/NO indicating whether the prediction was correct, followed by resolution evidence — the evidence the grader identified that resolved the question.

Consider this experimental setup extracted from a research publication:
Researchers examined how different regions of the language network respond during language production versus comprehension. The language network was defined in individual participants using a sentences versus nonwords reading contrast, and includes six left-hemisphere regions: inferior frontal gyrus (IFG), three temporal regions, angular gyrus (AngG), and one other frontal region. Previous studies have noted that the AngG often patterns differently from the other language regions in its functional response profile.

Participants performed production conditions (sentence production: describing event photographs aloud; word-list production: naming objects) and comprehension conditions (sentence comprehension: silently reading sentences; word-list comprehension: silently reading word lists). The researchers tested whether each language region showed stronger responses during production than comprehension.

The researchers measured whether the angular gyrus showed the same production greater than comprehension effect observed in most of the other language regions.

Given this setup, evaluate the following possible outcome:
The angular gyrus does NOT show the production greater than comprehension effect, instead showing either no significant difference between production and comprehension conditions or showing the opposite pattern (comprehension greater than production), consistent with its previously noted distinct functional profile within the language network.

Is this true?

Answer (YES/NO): YES